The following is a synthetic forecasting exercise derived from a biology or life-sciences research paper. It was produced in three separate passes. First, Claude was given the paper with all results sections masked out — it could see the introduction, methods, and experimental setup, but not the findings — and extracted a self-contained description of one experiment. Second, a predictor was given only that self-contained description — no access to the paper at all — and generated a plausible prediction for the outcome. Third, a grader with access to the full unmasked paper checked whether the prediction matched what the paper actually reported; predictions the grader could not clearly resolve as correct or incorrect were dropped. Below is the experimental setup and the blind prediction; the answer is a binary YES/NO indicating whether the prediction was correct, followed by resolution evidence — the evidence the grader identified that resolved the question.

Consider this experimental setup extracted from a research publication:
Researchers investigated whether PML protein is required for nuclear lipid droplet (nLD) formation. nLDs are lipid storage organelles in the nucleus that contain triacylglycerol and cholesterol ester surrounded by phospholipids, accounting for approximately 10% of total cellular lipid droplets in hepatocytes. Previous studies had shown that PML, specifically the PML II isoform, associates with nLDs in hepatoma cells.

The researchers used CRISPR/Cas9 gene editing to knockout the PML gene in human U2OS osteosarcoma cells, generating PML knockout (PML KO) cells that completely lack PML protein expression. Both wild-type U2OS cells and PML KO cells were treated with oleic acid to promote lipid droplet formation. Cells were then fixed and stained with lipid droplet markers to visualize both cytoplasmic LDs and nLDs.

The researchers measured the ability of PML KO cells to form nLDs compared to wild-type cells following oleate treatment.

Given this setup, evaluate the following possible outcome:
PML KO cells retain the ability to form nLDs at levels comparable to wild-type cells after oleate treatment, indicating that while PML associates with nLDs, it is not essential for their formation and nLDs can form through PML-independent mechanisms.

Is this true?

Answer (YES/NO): NO